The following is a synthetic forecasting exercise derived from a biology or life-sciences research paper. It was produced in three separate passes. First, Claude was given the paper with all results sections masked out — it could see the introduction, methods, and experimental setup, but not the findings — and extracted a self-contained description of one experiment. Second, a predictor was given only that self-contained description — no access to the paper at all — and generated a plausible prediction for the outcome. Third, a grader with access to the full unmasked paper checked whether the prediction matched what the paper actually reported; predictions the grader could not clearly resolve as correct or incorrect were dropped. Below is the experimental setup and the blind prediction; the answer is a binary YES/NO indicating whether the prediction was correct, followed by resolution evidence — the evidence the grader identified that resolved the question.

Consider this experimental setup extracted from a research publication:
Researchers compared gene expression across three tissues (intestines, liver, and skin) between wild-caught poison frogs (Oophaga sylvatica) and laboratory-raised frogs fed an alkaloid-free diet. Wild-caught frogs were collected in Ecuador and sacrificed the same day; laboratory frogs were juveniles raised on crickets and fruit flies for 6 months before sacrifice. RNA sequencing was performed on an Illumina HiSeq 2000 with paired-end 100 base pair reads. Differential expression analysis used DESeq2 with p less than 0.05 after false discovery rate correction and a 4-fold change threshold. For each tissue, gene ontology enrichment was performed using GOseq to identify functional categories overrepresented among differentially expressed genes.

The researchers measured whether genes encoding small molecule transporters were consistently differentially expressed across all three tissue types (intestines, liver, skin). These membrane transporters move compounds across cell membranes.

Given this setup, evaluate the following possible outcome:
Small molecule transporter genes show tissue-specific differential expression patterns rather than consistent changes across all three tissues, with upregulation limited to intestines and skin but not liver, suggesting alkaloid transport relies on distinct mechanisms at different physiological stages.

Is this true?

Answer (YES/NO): NO